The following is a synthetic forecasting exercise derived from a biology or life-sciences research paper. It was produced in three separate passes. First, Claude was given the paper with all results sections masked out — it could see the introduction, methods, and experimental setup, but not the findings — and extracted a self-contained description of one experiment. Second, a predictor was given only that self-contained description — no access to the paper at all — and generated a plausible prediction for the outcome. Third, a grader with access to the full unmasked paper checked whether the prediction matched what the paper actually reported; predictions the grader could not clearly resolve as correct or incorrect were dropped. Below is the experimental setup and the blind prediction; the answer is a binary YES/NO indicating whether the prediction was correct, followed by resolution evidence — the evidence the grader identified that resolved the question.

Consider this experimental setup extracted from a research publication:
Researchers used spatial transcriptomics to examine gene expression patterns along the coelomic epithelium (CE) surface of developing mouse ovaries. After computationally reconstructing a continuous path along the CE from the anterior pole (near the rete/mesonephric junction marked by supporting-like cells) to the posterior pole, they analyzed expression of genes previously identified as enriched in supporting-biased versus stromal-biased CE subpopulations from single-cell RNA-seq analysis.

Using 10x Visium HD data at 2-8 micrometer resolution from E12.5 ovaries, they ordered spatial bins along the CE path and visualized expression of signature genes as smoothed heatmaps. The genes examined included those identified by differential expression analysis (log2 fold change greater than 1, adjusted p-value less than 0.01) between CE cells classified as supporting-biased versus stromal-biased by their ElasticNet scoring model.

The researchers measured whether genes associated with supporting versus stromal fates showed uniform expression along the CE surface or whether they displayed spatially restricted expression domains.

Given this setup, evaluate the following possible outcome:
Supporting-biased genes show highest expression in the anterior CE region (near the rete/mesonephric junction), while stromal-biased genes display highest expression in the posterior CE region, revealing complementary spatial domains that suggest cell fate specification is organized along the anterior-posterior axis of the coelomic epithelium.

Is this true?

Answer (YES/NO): NO